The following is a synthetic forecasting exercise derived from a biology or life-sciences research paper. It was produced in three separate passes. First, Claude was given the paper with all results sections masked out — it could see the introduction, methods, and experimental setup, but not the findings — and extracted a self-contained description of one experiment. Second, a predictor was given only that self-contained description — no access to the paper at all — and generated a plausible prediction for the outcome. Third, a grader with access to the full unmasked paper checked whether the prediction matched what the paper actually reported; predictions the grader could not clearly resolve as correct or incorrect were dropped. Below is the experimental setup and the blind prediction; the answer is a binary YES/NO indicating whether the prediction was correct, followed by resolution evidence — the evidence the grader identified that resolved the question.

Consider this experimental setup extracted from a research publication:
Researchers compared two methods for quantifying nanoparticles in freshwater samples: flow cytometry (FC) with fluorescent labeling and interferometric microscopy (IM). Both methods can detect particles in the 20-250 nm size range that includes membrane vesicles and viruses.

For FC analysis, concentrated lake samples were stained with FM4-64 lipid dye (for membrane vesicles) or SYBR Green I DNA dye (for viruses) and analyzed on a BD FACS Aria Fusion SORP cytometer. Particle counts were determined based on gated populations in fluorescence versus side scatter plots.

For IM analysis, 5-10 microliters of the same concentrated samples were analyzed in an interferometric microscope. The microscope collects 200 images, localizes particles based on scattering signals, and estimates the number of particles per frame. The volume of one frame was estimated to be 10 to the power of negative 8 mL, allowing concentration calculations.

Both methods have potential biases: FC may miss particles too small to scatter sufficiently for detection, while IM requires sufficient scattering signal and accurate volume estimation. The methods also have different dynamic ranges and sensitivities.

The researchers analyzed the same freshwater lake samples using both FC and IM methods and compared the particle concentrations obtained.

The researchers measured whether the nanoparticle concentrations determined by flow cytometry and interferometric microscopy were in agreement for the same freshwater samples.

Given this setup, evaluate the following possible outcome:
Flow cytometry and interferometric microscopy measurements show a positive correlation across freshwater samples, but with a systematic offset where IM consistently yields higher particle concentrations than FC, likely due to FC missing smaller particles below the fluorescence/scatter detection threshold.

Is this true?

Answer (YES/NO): NO